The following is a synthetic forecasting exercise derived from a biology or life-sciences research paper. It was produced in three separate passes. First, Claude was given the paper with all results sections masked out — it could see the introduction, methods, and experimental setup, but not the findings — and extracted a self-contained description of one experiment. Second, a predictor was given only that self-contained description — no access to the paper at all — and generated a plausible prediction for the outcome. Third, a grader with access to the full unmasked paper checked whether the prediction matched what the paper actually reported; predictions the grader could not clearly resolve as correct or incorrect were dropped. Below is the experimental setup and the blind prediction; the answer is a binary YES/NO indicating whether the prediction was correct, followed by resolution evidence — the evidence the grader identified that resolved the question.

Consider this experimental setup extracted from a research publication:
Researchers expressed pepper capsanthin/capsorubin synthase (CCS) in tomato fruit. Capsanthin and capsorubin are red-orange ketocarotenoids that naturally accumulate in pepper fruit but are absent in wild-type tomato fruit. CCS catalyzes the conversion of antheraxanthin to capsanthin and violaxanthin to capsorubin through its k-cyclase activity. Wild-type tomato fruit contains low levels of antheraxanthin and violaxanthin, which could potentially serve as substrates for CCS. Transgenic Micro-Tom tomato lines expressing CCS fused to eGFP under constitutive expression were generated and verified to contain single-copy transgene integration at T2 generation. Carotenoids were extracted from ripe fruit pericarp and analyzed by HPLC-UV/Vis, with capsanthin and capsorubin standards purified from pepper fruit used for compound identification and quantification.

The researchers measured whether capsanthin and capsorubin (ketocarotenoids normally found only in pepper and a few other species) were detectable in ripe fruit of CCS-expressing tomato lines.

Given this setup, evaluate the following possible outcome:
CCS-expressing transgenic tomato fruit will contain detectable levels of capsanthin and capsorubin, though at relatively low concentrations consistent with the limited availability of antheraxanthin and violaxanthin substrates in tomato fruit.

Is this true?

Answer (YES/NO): YES